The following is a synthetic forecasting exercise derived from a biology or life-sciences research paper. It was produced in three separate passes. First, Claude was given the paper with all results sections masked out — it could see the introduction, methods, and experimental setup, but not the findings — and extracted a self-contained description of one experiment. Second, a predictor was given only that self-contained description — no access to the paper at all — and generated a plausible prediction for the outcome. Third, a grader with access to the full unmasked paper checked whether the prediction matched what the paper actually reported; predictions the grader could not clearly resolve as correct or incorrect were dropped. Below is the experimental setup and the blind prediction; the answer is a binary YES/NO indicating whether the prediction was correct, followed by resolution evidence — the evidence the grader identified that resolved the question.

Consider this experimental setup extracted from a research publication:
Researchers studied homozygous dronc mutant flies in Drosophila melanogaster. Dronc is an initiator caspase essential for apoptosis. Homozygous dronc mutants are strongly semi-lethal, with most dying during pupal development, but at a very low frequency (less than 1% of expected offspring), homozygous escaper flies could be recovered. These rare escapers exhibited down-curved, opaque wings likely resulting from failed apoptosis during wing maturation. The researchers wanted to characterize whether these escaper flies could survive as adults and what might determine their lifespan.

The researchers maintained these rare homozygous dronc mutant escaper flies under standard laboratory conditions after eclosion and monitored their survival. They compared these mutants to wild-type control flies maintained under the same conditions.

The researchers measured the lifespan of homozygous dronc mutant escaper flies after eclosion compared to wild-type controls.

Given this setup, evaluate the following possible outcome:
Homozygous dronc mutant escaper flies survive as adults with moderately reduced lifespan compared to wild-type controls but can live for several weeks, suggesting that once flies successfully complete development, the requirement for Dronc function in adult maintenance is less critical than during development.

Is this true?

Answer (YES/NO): NO